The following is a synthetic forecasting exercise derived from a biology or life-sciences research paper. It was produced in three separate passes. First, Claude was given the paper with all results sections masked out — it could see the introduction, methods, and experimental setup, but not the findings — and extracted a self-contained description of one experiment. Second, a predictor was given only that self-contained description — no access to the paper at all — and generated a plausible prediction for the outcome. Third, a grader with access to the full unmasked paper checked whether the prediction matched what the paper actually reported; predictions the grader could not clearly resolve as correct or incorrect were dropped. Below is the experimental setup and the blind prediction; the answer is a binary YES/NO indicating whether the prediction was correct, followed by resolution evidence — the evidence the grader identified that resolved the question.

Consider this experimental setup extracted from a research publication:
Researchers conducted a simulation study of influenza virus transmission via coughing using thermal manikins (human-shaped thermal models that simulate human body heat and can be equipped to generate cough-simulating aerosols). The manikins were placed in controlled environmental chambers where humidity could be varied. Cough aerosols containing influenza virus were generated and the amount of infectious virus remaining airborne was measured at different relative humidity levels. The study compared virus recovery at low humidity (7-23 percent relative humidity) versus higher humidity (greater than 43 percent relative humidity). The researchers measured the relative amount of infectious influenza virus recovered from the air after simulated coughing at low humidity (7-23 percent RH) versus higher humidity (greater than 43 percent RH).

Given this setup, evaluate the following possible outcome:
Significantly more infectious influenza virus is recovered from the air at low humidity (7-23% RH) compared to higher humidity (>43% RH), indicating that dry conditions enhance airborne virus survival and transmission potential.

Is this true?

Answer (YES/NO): YES